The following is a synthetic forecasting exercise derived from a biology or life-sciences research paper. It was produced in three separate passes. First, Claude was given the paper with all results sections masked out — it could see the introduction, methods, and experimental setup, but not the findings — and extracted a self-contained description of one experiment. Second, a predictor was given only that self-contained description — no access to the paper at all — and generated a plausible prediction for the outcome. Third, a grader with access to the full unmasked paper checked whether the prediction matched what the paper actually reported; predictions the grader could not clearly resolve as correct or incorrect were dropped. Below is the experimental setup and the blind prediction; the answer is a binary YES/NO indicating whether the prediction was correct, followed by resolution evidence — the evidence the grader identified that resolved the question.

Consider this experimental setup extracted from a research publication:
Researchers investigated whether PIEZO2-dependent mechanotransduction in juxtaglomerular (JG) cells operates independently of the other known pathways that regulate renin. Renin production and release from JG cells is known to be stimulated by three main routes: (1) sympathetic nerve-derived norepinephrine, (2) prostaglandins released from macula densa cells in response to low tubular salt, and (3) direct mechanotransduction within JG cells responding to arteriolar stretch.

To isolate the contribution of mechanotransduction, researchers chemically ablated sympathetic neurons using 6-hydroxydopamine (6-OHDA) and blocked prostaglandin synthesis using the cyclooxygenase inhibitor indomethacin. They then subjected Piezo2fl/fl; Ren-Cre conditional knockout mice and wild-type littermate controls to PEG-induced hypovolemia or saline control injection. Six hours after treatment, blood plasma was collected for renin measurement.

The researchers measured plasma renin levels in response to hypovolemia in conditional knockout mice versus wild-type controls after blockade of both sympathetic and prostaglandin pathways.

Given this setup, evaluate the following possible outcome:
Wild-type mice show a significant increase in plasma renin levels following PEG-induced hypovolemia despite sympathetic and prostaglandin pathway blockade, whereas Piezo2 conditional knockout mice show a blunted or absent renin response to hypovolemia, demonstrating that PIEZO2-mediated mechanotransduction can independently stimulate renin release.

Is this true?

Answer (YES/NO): NO